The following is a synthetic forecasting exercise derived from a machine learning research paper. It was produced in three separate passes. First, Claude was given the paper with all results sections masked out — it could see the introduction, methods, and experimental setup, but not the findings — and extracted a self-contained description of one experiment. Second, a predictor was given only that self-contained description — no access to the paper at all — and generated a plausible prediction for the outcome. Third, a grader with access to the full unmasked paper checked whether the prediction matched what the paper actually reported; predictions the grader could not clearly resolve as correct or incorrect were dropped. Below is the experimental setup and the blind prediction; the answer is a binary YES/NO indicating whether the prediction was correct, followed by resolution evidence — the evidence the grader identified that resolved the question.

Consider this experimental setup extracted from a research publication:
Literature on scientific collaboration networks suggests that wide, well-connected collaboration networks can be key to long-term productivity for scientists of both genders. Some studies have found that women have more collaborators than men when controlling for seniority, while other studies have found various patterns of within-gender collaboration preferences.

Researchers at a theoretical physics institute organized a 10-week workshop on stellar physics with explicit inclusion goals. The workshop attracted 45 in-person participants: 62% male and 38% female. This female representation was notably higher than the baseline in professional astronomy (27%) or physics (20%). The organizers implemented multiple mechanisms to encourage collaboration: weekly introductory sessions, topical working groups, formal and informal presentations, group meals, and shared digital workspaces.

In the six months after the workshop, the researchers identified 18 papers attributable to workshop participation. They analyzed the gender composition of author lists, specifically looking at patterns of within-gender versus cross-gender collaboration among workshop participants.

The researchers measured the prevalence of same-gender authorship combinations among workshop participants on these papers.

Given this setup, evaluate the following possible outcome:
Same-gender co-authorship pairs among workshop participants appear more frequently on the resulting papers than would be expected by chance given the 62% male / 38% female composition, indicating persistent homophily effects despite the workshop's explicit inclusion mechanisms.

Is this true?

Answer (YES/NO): YES